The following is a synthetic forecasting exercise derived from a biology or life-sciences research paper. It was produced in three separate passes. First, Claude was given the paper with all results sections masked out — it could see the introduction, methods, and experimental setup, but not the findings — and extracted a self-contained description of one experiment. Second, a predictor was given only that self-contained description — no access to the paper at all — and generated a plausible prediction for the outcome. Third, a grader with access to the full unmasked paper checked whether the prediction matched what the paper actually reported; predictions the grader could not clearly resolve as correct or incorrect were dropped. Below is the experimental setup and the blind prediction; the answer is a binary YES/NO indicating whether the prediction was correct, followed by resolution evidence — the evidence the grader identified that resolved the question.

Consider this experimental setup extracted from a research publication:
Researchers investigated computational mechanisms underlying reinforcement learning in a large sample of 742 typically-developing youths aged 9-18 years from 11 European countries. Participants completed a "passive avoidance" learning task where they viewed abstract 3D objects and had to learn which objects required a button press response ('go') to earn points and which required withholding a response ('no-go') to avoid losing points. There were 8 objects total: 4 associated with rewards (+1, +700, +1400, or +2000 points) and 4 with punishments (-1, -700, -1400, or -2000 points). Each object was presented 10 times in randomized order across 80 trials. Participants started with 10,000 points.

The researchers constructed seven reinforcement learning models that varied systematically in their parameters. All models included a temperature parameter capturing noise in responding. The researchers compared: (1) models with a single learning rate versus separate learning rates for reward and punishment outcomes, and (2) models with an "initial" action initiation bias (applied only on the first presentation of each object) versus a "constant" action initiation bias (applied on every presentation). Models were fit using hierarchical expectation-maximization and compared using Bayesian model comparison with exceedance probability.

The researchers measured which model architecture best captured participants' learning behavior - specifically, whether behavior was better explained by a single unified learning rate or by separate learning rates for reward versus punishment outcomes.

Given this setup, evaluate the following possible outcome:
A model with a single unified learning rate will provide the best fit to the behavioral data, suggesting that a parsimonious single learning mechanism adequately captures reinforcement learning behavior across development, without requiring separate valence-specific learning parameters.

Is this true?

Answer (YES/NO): NO